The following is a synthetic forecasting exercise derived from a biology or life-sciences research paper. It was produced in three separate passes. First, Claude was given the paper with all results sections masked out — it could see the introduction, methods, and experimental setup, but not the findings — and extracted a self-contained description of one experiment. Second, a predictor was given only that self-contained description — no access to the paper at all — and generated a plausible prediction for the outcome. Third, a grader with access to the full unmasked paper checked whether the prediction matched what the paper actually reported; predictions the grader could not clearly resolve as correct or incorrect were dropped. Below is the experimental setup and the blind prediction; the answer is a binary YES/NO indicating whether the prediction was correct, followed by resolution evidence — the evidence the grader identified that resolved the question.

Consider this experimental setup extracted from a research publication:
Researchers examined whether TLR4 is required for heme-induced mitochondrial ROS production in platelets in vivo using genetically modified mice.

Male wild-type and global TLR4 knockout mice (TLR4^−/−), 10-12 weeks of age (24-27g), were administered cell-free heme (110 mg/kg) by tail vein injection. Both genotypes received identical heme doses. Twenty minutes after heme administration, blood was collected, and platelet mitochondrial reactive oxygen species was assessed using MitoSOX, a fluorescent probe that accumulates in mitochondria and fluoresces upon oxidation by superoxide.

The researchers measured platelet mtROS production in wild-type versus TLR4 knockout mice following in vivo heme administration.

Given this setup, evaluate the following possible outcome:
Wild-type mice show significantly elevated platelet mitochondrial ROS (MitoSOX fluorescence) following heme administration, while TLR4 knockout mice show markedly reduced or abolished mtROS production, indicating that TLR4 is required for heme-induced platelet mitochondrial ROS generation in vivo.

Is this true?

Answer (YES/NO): YES